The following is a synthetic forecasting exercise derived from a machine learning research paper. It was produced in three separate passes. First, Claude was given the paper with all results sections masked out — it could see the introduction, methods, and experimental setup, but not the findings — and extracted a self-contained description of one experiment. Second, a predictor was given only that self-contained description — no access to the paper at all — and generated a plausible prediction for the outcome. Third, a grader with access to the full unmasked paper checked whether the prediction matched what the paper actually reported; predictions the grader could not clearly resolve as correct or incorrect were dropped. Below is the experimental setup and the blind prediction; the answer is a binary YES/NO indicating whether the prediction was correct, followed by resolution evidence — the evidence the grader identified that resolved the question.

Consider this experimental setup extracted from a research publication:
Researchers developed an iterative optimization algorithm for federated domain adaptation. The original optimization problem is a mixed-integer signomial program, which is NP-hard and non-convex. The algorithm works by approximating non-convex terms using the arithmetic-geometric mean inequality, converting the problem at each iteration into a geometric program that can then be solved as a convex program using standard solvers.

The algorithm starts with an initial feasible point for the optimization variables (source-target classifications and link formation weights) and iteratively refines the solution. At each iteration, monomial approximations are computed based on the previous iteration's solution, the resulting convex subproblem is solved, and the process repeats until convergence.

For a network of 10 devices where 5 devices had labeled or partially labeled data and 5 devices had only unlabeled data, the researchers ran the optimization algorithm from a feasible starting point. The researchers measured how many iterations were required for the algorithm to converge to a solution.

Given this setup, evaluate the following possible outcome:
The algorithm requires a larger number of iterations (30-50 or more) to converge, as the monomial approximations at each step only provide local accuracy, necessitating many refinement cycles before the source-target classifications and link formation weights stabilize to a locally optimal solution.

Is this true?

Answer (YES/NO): NO